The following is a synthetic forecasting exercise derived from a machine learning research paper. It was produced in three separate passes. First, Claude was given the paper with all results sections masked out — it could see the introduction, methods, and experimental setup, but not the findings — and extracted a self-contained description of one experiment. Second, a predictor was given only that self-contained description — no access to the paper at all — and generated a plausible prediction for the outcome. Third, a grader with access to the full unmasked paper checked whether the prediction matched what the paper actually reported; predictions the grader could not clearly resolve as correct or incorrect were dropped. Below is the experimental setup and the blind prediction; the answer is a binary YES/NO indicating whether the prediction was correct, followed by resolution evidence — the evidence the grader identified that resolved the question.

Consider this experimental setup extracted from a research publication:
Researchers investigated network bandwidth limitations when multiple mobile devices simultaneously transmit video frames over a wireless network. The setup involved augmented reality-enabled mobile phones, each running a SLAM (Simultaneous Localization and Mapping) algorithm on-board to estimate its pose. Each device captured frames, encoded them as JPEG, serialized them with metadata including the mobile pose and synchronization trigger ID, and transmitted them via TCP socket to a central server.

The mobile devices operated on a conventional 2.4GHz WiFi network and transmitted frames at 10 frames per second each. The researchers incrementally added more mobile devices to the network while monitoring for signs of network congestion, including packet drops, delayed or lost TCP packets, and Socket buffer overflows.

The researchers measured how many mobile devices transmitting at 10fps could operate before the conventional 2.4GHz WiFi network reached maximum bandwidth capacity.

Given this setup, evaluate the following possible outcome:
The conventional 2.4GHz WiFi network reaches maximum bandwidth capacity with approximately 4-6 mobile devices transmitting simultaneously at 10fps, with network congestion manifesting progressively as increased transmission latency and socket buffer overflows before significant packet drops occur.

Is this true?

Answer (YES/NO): NO